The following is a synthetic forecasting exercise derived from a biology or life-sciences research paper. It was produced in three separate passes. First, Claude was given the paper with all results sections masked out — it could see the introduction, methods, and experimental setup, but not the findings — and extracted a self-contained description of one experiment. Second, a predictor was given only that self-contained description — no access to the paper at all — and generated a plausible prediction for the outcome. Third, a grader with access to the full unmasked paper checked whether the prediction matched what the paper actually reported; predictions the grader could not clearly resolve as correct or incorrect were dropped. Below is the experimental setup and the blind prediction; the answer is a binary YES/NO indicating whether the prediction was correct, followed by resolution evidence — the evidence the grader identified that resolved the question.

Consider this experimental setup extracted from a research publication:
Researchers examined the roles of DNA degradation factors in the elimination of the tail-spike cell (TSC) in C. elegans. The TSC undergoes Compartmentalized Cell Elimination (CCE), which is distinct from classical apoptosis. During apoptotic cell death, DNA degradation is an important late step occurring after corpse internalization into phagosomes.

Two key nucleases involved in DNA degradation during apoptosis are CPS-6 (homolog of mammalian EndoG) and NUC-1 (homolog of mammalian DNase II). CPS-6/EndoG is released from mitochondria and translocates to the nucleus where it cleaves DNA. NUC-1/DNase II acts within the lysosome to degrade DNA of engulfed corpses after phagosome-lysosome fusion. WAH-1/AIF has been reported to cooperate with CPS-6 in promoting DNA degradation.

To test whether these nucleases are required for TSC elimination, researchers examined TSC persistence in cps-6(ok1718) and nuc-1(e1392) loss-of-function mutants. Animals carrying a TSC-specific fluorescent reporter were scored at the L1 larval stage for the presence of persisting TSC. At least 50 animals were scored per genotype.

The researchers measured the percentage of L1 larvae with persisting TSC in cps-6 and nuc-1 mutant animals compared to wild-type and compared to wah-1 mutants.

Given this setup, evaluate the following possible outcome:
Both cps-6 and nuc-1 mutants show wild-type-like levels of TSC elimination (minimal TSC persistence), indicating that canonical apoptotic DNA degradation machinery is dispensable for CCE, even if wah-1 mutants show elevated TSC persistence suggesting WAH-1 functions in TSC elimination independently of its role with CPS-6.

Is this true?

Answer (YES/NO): NO